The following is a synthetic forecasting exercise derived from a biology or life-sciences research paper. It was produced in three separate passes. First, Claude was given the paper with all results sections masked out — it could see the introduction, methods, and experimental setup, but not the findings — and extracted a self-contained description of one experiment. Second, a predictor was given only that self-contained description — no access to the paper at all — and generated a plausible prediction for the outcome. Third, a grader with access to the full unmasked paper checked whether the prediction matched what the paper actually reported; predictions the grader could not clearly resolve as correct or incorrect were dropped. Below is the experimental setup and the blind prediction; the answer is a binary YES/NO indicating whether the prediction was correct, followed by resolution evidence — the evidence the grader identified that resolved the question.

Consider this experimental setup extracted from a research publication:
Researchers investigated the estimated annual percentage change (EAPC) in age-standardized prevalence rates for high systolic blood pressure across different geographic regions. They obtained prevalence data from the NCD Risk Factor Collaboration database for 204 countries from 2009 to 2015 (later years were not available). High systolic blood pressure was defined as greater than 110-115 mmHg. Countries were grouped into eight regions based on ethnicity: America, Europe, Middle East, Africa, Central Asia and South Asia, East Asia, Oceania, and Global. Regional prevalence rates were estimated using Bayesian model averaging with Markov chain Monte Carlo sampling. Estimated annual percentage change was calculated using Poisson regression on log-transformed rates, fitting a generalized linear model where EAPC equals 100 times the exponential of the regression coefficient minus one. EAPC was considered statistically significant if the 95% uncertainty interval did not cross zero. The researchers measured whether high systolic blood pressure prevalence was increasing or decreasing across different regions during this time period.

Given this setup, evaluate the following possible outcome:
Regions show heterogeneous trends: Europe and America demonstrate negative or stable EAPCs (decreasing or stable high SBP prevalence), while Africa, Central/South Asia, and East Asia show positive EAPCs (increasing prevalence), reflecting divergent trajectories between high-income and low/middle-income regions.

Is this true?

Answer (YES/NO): NO